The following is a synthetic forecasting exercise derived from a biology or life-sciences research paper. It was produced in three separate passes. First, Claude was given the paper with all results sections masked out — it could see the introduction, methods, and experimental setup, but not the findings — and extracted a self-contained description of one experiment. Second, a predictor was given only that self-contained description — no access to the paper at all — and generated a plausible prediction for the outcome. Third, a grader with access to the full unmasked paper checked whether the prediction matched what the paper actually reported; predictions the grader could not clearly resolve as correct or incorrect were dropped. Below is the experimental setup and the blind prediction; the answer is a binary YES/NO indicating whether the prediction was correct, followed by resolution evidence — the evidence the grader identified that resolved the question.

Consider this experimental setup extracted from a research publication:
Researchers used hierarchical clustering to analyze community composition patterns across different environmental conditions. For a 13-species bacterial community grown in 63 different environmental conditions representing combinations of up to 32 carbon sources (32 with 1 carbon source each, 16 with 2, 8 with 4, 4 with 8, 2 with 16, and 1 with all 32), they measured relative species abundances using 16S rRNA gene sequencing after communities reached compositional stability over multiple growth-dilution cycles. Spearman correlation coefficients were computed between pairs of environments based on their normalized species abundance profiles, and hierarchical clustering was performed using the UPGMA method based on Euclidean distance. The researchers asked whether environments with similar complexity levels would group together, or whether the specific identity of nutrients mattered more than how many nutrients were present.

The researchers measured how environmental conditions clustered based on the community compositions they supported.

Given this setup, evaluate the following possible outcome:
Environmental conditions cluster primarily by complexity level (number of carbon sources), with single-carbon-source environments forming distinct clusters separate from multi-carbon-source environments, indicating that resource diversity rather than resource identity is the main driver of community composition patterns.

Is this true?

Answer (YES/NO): NO